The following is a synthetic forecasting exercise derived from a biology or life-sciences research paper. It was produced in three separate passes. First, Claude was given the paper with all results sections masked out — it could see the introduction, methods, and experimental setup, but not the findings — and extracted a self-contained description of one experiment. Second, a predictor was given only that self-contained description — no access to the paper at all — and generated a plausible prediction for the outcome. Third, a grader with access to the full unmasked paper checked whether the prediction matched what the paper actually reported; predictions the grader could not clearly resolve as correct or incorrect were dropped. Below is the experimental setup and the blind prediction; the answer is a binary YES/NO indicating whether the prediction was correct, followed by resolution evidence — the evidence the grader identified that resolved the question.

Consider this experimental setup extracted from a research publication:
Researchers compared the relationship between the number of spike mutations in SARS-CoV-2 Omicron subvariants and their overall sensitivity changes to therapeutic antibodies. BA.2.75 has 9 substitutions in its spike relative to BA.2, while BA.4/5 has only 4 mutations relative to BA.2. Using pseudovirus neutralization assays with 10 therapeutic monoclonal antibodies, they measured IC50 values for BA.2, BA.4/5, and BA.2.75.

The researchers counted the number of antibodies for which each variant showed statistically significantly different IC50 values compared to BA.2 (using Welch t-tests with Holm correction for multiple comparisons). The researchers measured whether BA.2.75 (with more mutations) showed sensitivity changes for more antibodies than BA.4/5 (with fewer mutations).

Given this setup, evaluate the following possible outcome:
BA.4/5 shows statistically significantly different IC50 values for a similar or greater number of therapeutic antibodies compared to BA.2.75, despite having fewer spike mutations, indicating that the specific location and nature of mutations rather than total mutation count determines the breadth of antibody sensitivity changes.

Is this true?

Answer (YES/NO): NO